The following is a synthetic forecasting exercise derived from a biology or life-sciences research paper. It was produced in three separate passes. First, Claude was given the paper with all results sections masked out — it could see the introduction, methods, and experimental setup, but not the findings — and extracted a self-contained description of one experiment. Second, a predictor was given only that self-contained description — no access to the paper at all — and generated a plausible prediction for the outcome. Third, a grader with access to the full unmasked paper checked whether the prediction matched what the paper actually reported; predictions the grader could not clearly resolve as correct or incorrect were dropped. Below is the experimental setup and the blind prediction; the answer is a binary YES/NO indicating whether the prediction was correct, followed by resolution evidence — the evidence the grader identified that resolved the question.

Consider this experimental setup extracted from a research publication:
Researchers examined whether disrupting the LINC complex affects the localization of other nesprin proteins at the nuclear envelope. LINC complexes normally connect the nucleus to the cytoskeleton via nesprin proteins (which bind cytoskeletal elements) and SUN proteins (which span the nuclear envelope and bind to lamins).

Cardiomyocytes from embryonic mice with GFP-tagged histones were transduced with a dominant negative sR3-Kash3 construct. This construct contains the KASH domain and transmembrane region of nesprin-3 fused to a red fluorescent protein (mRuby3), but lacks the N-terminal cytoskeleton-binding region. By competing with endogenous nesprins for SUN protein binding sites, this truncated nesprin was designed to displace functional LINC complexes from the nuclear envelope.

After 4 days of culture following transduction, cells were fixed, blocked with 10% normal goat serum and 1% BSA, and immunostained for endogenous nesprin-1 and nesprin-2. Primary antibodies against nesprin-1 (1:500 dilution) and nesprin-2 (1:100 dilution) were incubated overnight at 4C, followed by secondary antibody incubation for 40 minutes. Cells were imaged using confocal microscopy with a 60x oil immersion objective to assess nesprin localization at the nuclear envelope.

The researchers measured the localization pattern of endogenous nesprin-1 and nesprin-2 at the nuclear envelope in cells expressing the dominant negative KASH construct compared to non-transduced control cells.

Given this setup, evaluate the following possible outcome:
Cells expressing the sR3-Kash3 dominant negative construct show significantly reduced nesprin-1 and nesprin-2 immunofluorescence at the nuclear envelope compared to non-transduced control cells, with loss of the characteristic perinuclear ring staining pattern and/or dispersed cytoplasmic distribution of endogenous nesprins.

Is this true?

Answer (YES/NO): YES